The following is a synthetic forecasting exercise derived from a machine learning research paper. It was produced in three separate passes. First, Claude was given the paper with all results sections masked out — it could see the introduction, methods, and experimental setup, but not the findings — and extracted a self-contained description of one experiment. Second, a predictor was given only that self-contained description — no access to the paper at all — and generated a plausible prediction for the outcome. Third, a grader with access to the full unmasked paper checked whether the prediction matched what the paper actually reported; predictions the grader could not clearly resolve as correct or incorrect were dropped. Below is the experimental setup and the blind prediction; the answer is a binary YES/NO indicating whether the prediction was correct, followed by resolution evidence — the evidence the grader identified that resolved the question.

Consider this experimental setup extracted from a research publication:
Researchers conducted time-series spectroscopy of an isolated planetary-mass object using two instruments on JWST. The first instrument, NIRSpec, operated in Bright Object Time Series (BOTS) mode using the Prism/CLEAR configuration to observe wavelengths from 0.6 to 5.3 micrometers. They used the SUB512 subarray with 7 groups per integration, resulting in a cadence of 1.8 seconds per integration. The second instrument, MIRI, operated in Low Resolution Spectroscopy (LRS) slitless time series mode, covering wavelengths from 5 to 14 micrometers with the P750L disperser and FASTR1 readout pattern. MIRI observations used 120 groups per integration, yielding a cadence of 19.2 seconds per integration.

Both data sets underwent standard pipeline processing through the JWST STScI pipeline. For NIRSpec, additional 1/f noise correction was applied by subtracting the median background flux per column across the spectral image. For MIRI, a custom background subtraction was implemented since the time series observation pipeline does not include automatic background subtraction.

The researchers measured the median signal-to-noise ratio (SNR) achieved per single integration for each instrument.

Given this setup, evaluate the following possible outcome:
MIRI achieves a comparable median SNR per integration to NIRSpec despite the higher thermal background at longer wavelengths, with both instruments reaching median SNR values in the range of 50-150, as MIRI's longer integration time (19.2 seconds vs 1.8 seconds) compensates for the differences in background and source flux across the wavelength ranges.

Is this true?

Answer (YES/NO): YES